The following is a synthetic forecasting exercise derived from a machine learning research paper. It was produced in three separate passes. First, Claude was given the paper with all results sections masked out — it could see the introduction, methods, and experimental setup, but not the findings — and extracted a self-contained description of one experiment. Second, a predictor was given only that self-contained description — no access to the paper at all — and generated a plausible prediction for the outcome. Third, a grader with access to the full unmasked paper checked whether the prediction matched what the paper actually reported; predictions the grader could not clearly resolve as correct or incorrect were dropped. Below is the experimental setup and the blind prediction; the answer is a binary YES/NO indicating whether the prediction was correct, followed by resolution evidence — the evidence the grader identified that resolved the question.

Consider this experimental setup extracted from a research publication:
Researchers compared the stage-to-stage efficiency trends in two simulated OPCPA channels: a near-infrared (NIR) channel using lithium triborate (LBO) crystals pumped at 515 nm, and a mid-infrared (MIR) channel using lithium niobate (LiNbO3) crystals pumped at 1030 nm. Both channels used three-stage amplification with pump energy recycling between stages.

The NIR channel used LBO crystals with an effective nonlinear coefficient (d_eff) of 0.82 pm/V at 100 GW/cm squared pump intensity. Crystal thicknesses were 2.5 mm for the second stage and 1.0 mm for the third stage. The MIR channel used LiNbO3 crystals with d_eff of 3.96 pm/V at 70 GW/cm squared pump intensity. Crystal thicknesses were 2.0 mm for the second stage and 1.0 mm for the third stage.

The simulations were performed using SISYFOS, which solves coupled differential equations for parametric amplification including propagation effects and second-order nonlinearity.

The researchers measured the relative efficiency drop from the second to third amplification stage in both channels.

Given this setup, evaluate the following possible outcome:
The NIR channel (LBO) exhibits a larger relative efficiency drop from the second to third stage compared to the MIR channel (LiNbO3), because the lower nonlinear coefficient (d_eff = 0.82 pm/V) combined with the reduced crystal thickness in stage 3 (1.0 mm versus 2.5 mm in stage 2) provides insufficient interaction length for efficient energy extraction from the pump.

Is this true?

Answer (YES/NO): YES